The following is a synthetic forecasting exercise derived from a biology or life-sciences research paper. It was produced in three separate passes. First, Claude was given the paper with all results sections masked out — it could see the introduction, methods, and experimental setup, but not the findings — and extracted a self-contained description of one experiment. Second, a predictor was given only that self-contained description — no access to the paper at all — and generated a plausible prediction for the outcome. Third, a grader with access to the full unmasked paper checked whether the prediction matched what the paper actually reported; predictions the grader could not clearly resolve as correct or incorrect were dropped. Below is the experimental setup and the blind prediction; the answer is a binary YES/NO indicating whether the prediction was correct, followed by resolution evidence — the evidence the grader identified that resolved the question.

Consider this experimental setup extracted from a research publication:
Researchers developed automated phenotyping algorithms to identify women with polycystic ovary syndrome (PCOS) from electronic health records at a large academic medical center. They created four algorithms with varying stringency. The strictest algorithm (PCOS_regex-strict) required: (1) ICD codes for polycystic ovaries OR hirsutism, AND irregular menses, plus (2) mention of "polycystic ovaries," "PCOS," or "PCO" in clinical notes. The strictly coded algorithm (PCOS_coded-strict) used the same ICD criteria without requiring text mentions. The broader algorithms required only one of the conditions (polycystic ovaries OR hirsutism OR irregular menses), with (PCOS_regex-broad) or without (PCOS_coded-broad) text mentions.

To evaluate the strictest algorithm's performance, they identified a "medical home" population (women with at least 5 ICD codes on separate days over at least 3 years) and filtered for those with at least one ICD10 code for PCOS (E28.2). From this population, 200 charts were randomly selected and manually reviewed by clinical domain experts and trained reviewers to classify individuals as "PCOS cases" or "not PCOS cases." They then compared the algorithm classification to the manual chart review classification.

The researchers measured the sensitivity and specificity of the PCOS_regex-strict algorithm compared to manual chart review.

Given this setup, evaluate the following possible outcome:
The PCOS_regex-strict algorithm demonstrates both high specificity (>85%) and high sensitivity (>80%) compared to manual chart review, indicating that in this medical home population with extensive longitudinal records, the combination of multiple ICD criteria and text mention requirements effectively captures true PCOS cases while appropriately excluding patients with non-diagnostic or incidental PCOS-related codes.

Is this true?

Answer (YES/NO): NO